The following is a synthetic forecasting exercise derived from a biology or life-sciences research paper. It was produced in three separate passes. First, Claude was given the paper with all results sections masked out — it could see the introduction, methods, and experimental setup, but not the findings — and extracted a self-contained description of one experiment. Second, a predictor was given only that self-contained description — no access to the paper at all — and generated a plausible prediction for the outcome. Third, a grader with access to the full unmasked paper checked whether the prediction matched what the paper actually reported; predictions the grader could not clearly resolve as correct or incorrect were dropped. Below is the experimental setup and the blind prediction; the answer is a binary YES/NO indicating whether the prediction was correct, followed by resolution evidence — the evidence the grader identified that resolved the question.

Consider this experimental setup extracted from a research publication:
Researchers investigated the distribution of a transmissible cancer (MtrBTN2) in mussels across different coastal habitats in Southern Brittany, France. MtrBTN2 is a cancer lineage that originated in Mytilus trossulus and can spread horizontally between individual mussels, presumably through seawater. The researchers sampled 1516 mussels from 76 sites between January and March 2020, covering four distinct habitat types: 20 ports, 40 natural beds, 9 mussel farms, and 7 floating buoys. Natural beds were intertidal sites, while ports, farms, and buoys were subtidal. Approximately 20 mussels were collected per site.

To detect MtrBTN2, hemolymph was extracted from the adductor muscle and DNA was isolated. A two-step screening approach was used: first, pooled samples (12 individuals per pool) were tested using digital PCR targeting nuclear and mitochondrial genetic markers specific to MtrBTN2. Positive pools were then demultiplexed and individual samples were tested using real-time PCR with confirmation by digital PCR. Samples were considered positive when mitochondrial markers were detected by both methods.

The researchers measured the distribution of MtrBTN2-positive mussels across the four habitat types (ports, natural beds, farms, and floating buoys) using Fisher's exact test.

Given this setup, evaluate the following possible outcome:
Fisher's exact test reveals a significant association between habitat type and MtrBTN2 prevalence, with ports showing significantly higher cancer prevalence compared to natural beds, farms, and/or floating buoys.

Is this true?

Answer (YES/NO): YES